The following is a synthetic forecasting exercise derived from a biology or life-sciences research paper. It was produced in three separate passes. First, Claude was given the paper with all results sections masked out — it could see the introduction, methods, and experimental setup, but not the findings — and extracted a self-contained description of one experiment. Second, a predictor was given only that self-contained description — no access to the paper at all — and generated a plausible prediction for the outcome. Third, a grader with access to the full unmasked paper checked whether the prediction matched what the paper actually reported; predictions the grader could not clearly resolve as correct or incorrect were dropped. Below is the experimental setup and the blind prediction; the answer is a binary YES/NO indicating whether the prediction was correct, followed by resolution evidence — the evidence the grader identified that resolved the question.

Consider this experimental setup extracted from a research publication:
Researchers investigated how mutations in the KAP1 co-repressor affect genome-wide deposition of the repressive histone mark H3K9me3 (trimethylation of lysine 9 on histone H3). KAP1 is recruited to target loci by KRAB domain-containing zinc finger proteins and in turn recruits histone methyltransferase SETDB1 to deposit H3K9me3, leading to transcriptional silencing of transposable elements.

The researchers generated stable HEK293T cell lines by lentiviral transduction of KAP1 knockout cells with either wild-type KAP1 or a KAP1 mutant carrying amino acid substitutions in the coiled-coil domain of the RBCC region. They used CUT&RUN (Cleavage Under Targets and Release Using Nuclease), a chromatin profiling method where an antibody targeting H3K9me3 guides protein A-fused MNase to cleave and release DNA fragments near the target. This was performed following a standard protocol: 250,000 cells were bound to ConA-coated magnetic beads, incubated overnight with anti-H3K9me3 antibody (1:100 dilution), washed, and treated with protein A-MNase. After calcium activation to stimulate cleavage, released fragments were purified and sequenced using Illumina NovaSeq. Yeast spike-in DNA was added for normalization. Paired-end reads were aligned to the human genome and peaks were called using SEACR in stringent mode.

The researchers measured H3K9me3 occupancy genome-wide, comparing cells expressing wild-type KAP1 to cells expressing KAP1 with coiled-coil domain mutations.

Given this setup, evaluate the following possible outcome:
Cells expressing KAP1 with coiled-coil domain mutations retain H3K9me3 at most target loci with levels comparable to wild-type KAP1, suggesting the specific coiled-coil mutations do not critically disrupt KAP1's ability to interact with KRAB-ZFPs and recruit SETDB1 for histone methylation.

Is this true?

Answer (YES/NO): NO